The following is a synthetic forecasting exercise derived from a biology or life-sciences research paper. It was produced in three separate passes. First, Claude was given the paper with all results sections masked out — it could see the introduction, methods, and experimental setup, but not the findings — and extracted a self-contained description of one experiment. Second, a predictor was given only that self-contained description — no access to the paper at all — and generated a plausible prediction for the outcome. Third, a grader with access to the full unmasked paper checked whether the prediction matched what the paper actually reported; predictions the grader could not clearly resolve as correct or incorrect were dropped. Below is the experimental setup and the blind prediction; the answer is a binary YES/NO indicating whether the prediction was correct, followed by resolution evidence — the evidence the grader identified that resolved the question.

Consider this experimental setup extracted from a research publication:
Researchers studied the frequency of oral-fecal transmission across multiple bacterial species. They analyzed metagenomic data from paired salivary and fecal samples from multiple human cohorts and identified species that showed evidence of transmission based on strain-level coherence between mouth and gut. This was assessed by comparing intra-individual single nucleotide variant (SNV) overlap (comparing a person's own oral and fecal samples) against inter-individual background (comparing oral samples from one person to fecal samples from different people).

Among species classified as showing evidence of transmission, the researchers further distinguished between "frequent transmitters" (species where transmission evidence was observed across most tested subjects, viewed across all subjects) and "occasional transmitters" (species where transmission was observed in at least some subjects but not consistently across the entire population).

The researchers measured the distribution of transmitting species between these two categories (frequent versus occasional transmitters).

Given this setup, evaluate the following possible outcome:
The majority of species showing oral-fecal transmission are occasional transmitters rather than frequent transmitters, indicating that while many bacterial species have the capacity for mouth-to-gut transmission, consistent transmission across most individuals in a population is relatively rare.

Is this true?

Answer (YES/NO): NO